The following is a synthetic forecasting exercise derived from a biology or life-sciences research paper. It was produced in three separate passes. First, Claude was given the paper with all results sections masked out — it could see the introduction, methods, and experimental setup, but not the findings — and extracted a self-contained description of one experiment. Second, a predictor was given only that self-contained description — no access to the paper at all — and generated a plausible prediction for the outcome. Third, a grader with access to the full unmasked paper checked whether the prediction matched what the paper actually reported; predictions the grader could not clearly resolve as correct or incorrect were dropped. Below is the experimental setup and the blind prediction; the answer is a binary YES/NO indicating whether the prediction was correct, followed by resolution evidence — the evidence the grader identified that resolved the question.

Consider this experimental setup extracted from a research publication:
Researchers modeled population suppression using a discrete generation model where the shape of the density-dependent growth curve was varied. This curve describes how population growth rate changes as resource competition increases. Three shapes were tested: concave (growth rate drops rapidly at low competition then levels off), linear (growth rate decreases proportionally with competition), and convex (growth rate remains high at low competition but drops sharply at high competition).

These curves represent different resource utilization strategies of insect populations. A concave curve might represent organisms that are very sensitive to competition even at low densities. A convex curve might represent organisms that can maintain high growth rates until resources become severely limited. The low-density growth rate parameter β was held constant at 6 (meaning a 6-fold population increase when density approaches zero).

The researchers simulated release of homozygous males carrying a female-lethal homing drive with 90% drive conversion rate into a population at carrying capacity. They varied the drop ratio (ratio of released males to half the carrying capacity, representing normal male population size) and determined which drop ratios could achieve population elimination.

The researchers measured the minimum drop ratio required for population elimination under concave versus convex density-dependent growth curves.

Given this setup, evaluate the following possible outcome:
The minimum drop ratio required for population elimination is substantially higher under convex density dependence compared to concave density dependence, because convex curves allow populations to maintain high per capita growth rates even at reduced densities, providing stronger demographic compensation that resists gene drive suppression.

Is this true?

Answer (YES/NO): YES